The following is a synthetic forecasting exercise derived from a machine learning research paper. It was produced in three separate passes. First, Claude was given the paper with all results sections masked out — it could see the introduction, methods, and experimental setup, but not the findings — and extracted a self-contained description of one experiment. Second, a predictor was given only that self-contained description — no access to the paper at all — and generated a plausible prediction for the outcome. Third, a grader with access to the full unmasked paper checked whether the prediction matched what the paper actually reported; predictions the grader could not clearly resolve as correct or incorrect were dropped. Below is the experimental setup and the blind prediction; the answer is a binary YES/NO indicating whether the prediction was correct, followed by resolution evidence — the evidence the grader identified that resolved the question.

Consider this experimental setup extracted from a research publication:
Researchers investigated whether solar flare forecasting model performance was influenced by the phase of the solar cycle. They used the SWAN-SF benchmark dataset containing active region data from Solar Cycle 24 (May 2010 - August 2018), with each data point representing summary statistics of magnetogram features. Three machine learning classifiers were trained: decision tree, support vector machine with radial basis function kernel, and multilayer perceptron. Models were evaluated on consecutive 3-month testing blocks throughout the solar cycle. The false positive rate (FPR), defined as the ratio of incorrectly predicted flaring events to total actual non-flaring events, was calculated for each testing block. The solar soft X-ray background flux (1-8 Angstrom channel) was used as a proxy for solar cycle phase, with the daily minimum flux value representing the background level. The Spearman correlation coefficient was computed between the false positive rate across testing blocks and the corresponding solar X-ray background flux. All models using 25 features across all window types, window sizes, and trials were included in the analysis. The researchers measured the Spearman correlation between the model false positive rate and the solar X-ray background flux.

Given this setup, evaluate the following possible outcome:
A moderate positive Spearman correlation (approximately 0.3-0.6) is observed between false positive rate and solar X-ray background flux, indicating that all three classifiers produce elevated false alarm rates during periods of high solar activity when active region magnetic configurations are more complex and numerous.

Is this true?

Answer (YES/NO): YES